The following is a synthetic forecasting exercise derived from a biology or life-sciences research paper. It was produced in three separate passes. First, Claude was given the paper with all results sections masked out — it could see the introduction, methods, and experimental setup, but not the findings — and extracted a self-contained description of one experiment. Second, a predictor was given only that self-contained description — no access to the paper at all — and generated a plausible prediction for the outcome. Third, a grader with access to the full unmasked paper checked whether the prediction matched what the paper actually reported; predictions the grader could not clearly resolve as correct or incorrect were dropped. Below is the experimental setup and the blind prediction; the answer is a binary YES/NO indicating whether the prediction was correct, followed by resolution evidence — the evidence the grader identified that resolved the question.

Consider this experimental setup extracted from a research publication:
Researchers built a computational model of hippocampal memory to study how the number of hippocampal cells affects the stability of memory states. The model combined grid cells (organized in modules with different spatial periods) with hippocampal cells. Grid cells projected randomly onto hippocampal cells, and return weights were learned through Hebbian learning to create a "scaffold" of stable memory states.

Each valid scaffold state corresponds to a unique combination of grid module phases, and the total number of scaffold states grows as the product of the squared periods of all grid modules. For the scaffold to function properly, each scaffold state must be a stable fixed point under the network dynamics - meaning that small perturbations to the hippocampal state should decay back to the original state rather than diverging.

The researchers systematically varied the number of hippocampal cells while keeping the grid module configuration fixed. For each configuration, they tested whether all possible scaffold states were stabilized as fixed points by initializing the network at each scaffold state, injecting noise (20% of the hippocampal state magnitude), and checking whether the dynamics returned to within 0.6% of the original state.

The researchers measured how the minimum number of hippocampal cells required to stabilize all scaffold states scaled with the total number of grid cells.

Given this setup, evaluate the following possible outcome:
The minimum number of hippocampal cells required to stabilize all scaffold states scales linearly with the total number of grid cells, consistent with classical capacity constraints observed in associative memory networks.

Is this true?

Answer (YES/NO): NO